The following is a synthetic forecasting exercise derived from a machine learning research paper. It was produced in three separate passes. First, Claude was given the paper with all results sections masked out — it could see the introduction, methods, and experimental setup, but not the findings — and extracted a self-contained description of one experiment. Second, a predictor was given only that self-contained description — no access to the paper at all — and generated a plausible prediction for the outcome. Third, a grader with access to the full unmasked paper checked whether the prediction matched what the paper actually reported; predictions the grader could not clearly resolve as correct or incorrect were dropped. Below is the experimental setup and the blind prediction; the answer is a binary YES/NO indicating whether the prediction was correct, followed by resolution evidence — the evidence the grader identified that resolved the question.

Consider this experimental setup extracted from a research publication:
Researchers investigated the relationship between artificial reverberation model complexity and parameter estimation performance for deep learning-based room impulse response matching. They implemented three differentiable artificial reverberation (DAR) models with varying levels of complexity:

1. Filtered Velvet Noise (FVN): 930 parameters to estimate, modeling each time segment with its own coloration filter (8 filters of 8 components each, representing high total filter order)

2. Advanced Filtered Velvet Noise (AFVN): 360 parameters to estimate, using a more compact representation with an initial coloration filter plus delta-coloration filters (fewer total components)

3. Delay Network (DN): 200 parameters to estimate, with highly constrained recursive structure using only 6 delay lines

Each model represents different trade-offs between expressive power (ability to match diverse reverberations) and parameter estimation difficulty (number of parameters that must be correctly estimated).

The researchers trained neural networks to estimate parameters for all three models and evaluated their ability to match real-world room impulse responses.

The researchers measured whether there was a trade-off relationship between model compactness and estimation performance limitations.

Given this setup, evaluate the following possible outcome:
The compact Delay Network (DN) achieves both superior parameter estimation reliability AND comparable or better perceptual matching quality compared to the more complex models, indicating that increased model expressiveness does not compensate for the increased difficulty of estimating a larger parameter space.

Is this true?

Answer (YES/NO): NO